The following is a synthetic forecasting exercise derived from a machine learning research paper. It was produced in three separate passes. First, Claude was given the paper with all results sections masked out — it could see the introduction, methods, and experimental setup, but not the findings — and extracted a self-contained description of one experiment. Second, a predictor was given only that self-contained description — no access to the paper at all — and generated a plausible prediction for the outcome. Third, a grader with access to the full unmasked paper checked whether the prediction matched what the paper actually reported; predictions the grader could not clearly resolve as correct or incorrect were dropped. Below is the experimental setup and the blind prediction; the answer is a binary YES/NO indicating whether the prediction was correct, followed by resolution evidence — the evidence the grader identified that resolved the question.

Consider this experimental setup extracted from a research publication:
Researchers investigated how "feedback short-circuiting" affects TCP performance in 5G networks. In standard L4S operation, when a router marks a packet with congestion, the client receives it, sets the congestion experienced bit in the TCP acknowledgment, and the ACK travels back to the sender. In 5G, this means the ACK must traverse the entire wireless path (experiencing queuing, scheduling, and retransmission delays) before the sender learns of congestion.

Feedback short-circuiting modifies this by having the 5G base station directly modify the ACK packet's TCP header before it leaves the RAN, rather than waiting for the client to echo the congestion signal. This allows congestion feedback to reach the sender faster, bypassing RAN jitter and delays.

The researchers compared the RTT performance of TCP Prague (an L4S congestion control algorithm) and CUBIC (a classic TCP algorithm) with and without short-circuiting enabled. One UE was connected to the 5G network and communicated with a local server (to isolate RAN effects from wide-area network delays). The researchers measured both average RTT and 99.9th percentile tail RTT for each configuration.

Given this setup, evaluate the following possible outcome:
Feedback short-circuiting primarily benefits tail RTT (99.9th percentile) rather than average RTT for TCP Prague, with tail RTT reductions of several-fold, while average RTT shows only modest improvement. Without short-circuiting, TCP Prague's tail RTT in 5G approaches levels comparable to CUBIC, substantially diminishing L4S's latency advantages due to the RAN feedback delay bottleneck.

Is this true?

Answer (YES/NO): YES